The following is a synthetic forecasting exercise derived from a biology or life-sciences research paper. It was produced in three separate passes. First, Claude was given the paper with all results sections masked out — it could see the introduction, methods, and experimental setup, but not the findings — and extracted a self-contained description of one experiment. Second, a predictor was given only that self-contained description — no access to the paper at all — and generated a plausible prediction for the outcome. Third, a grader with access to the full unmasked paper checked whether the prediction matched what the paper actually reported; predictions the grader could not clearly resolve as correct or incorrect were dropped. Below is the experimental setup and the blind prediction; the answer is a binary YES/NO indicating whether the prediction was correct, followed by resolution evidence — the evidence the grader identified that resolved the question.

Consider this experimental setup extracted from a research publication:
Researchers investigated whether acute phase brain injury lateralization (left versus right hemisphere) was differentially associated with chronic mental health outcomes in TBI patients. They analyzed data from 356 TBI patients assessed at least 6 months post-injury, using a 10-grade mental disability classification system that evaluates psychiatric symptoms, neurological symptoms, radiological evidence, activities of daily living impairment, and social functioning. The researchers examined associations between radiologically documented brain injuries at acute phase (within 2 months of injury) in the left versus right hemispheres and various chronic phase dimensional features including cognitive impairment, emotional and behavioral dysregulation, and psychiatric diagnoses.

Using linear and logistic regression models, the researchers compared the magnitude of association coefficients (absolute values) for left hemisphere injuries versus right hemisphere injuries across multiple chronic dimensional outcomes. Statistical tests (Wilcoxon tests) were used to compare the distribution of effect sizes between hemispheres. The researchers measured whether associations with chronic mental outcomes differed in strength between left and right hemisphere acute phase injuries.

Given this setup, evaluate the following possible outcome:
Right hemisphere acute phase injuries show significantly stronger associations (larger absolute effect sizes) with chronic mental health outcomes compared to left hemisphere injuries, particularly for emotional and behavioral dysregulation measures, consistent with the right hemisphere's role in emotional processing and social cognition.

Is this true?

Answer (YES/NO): NO